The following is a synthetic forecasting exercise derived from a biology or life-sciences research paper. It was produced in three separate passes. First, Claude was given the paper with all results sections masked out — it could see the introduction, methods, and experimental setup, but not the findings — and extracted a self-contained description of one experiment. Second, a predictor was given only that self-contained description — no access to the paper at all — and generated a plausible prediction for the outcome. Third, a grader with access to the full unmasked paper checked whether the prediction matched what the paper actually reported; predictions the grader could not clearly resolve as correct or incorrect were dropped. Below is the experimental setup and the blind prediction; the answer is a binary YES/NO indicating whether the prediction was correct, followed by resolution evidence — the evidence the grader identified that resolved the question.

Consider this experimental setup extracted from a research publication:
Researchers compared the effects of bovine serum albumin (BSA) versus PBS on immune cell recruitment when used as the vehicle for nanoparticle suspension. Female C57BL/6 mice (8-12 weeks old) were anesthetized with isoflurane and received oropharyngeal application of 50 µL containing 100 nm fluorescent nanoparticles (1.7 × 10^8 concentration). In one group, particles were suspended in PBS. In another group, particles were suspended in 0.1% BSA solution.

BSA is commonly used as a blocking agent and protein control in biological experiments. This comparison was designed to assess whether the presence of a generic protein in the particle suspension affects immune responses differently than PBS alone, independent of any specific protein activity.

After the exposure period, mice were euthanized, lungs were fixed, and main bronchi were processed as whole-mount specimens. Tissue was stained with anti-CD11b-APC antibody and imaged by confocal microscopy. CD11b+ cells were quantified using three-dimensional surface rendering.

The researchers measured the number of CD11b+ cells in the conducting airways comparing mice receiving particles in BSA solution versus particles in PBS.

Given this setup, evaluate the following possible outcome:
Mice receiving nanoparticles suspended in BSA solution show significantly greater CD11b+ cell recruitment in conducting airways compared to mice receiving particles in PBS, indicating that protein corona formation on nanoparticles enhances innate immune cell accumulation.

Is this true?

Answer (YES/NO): NO